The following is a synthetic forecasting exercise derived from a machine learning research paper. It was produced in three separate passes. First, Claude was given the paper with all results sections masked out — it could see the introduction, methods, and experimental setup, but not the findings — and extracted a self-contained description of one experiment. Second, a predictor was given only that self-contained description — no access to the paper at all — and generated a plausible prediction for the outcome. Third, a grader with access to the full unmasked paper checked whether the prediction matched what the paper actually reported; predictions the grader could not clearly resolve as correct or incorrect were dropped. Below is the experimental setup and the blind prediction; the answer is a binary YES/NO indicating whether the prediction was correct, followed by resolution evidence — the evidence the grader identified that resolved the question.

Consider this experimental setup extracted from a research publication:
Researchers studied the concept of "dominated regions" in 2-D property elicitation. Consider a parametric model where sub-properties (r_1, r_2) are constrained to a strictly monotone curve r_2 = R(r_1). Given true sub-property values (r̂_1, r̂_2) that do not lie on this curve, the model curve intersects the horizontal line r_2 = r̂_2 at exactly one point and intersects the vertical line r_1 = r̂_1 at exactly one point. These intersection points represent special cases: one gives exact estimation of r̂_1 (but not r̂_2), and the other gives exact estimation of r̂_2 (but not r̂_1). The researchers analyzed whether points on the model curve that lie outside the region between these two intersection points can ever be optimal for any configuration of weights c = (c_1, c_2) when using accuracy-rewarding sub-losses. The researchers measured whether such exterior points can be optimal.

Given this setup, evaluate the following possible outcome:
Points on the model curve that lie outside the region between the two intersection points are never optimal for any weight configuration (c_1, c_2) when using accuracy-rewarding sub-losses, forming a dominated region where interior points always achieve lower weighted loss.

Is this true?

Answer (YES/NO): YES